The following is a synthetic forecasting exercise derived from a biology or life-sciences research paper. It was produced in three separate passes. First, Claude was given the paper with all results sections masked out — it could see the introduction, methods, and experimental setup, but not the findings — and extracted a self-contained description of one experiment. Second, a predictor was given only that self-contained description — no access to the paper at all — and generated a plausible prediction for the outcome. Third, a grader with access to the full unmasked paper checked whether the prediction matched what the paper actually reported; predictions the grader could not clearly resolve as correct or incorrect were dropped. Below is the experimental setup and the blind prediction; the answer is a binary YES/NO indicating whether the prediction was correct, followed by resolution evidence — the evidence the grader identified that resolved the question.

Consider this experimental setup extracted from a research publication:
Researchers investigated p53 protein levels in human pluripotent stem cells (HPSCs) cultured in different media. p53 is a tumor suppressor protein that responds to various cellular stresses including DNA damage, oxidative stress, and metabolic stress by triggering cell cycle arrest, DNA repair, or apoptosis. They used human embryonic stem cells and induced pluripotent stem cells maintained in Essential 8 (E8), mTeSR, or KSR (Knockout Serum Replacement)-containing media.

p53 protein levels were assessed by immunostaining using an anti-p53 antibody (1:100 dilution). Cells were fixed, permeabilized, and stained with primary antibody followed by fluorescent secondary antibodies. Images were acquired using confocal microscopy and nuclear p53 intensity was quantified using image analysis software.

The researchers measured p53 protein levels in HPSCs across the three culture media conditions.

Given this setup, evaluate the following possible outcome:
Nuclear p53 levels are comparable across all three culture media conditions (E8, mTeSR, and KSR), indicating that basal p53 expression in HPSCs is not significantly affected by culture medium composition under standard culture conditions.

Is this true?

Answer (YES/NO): NO